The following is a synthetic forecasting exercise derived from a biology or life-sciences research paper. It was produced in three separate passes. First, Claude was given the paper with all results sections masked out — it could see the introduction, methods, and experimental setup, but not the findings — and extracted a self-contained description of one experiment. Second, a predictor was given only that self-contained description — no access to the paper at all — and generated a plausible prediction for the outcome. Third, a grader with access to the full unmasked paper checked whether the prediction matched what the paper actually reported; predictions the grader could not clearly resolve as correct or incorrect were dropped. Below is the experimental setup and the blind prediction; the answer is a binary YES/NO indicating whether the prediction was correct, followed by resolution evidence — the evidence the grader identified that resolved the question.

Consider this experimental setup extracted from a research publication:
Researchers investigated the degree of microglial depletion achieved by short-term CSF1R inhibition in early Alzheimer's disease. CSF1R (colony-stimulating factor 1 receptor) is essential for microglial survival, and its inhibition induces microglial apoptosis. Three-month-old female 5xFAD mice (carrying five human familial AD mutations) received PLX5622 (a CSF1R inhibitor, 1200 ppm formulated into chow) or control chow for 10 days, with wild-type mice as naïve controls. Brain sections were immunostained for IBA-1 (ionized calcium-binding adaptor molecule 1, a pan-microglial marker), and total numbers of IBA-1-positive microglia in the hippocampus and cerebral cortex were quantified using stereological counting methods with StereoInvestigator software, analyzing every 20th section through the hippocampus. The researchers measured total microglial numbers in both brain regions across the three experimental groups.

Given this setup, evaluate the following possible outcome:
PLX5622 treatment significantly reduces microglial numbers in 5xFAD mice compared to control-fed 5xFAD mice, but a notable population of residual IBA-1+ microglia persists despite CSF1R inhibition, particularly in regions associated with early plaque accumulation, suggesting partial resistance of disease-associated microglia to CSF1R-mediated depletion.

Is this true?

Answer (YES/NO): NO